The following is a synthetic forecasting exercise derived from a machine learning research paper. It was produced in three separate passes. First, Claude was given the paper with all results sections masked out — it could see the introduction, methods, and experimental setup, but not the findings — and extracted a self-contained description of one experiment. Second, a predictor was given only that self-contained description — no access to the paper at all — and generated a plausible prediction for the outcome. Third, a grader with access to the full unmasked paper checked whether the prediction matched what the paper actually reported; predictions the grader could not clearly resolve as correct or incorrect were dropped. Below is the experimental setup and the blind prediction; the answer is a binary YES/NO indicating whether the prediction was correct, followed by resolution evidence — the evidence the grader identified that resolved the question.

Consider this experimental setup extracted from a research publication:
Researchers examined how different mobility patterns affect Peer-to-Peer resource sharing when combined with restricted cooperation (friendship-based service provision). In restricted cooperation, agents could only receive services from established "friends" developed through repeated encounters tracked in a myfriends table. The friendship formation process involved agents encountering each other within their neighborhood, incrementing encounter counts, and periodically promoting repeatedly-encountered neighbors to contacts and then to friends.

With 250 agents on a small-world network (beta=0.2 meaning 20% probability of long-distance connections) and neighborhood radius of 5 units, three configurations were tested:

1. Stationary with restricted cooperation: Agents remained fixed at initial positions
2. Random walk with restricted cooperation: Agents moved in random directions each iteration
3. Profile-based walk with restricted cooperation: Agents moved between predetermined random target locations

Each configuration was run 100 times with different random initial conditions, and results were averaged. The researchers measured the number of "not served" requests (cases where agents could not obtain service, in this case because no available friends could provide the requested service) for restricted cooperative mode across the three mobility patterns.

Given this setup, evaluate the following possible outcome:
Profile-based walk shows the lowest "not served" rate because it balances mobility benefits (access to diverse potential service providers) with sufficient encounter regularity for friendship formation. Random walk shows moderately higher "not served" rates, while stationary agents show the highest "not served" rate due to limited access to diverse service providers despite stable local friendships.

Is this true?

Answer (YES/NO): YES